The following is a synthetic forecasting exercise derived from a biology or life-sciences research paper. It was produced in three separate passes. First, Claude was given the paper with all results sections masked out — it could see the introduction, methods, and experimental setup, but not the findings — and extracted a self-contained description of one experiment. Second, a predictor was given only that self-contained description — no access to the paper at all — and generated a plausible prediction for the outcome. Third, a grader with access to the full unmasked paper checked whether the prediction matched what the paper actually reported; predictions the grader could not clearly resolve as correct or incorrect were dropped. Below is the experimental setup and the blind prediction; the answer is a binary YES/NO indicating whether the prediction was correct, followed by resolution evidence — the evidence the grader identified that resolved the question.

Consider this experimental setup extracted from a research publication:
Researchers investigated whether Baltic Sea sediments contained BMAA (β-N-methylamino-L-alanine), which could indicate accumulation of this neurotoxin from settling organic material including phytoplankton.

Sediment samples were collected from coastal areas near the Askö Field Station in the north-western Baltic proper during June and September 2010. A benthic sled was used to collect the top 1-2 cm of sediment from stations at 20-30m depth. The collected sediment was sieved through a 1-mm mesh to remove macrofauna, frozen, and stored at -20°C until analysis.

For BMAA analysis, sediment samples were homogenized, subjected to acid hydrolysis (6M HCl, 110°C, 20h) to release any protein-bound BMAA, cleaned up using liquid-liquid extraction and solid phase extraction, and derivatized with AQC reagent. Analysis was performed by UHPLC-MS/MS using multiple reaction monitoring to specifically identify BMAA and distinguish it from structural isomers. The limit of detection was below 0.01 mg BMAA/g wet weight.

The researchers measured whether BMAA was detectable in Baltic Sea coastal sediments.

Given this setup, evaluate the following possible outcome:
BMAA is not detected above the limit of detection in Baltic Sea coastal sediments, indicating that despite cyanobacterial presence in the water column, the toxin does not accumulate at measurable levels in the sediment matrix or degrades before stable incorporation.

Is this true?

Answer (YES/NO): YES